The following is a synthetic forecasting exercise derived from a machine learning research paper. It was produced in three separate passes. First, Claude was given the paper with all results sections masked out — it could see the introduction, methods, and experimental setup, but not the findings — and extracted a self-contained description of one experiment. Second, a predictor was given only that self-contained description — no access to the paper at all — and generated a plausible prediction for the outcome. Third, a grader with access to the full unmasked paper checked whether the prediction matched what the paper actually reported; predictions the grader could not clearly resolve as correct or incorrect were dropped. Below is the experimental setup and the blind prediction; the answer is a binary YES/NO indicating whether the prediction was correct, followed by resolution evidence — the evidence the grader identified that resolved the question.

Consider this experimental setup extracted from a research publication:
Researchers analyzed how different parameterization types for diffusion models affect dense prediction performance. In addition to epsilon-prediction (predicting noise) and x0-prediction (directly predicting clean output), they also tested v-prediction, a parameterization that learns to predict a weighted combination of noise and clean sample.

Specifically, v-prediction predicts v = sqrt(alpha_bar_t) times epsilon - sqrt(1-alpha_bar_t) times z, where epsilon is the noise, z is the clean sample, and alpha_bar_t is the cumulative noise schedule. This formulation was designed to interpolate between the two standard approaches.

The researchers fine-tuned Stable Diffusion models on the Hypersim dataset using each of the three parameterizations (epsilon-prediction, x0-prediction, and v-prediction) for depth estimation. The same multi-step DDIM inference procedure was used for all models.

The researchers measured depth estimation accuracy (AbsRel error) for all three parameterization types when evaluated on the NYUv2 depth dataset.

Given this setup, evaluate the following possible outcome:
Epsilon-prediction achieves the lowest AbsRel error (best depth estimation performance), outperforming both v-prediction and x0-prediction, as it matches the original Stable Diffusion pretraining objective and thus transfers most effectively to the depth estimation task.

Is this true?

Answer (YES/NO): NO